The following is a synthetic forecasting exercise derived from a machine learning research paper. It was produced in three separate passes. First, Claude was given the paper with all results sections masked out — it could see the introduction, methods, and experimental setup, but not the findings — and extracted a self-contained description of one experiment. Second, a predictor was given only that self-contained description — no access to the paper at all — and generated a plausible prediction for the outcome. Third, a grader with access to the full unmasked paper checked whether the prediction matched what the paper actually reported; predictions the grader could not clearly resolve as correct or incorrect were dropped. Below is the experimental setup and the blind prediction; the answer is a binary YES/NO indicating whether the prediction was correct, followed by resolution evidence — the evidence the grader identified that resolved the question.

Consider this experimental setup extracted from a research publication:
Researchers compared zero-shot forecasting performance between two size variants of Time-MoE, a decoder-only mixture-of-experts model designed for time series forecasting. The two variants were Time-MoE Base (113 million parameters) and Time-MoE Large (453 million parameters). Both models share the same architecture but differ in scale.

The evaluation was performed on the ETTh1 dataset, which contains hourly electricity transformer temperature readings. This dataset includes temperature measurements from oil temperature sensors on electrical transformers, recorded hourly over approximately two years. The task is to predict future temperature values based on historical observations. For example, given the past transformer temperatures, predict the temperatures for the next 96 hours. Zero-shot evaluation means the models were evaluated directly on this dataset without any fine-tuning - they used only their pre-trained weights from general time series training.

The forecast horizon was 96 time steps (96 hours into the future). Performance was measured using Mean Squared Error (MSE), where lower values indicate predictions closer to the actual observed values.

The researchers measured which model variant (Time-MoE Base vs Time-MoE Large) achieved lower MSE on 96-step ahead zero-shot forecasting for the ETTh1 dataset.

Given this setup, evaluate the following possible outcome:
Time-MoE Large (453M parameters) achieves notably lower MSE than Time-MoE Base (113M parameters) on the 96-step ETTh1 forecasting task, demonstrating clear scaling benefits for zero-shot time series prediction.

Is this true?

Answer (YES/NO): NO